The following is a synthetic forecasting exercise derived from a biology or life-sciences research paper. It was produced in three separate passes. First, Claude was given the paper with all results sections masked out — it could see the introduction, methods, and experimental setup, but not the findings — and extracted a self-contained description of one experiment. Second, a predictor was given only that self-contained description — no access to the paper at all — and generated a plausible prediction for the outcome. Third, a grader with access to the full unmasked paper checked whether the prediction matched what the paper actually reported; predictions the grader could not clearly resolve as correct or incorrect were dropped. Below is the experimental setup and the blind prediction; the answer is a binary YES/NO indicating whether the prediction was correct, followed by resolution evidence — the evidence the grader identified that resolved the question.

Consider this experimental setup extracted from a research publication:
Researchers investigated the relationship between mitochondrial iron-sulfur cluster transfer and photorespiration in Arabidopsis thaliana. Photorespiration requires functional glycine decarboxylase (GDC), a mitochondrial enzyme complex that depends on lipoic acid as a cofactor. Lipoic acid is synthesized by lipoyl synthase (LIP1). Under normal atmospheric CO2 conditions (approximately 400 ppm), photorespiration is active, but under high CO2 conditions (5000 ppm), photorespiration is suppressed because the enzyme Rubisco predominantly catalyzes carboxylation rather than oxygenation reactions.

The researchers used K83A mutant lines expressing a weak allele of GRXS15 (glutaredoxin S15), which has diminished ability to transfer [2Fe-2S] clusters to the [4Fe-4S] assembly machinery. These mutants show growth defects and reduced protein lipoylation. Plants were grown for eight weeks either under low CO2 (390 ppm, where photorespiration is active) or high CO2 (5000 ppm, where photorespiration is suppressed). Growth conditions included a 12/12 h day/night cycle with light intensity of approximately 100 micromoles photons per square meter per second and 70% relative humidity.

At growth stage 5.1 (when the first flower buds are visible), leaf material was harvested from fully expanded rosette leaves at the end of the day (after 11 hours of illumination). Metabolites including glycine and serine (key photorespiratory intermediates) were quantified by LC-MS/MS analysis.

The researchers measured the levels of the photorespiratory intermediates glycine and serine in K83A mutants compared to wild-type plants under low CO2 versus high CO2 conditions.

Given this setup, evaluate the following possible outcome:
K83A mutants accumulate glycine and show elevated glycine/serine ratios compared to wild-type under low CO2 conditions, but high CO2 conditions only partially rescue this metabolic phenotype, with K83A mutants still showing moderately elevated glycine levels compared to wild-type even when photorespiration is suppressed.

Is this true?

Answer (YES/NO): NO